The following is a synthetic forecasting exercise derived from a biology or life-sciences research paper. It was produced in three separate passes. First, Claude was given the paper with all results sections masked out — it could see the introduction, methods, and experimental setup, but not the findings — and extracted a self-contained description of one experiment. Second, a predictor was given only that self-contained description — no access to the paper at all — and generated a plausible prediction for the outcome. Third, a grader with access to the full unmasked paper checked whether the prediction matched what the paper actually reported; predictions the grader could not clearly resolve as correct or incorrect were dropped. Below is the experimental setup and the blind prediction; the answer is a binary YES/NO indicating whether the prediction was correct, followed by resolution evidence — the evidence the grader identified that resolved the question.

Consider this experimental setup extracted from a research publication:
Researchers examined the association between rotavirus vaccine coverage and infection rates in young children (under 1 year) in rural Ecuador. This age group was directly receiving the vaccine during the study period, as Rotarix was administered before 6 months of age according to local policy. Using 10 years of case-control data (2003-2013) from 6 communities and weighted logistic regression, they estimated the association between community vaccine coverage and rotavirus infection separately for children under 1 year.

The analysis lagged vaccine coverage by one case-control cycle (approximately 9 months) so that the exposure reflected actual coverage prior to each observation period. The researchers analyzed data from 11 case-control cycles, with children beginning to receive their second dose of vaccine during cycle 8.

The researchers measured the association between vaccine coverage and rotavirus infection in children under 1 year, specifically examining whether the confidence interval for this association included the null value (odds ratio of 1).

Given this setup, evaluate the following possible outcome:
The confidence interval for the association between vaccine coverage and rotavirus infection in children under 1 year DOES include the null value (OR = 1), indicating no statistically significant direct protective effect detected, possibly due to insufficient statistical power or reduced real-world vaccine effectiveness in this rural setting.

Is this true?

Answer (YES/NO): YES